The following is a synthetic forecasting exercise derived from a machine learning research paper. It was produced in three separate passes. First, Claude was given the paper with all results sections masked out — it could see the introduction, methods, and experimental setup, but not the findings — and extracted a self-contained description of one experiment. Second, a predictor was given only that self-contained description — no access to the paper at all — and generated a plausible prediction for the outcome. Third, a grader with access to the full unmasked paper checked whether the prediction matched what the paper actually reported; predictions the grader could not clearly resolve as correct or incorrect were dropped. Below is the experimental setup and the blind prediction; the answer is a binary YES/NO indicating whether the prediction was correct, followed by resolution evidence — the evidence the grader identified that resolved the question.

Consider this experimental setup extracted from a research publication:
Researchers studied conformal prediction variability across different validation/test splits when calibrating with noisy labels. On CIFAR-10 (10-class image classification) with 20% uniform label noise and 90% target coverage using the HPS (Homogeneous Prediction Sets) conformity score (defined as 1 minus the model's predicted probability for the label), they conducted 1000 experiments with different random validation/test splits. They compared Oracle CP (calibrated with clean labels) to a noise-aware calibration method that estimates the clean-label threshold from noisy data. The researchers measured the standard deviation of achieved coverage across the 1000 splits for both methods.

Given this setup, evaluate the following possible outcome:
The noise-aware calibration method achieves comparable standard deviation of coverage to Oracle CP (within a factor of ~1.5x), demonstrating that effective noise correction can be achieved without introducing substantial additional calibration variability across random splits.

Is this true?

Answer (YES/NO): YES